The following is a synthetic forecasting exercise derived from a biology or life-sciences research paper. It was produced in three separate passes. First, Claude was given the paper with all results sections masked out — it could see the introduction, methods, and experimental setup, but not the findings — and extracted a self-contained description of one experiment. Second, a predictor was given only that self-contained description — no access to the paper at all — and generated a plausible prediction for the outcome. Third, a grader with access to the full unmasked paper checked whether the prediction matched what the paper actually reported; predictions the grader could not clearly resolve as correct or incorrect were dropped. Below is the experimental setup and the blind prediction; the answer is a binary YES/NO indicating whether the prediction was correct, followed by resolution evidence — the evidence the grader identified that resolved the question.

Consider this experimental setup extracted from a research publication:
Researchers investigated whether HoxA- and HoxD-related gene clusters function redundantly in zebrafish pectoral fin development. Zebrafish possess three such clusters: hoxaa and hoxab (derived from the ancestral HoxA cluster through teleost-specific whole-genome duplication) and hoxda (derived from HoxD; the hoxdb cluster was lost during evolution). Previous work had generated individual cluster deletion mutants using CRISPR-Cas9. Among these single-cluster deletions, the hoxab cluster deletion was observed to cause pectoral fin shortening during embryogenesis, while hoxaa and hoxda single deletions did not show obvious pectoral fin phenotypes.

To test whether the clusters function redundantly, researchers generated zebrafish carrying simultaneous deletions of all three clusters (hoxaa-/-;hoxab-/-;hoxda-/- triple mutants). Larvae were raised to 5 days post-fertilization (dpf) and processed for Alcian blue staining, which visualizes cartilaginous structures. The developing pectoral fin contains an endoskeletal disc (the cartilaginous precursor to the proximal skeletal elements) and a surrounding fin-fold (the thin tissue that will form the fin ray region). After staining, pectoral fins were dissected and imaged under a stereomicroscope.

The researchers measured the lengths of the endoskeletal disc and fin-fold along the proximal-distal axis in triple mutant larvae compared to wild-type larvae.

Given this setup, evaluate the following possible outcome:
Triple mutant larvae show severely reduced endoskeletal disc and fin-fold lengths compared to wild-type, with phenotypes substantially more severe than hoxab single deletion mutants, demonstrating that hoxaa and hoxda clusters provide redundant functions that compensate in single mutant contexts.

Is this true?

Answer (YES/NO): YES